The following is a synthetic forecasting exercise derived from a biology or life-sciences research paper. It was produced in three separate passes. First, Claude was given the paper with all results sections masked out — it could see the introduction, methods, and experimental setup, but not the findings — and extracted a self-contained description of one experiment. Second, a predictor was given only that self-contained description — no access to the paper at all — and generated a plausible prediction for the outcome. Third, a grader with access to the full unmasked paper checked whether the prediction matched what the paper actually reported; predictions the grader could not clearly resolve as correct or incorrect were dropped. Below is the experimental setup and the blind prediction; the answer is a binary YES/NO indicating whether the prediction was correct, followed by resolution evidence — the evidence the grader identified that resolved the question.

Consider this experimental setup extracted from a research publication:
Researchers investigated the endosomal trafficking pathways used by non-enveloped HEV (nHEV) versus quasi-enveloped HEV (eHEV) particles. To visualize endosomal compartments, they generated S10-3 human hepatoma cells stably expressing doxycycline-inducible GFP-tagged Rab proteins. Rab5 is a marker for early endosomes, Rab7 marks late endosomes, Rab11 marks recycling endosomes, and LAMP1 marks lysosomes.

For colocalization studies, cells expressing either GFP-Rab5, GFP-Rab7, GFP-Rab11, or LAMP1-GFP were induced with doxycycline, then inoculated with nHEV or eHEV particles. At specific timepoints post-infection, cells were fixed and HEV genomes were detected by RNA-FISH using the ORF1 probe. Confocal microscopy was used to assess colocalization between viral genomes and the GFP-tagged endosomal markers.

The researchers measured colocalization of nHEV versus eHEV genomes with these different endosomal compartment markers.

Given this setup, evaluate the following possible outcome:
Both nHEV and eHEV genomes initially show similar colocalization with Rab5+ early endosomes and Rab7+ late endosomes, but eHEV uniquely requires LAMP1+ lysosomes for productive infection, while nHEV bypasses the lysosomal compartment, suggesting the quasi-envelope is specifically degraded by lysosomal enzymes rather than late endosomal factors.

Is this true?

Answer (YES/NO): NO